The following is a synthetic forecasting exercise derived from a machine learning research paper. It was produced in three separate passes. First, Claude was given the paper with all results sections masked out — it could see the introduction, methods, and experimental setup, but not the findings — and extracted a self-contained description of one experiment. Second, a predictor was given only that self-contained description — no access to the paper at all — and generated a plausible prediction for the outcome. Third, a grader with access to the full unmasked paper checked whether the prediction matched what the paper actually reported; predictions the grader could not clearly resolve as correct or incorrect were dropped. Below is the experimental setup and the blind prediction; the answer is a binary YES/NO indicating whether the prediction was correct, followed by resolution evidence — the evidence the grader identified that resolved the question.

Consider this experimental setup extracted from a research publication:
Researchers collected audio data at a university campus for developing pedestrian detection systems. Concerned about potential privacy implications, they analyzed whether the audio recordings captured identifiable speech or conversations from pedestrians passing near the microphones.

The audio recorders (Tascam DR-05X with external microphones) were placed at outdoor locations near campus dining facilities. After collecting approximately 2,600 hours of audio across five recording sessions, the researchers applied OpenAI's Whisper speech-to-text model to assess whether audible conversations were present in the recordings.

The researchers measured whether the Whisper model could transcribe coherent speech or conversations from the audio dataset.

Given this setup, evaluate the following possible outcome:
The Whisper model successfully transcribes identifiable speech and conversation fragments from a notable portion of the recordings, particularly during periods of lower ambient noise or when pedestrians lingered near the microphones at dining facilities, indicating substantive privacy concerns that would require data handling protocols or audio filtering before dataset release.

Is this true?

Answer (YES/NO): NO